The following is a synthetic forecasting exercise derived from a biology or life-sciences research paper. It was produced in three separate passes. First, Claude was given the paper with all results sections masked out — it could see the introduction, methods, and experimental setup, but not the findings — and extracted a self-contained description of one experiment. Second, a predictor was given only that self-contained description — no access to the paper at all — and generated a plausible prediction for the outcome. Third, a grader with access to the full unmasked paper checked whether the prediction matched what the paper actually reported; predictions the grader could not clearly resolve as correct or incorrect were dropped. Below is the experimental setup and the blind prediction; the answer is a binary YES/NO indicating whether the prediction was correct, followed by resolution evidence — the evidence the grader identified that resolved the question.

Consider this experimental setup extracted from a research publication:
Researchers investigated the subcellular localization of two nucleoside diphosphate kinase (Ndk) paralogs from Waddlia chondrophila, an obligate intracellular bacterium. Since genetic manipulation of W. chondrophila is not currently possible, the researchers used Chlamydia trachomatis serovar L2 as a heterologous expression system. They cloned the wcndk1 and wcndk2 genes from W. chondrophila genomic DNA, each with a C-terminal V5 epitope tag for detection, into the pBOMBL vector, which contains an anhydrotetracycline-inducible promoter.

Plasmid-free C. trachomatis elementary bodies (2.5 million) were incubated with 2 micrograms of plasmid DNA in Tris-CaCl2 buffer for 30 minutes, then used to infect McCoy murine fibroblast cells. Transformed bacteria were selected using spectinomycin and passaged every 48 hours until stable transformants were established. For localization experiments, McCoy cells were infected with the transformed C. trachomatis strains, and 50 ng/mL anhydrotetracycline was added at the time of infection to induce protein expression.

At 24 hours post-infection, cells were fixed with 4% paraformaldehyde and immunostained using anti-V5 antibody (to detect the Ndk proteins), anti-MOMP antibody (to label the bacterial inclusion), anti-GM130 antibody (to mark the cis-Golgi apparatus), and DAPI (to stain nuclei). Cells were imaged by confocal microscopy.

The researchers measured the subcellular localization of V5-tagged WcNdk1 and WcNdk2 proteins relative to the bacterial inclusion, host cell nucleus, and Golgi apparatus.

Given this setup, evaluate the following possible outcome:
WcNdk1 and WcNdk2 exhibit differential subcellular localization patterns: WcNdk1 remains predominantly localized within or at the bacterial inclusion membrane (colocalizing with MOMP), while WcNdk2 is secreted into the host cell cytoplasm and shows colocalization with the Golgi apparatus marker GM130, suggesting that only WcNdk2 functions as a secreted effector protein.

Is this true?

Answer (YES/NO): NO